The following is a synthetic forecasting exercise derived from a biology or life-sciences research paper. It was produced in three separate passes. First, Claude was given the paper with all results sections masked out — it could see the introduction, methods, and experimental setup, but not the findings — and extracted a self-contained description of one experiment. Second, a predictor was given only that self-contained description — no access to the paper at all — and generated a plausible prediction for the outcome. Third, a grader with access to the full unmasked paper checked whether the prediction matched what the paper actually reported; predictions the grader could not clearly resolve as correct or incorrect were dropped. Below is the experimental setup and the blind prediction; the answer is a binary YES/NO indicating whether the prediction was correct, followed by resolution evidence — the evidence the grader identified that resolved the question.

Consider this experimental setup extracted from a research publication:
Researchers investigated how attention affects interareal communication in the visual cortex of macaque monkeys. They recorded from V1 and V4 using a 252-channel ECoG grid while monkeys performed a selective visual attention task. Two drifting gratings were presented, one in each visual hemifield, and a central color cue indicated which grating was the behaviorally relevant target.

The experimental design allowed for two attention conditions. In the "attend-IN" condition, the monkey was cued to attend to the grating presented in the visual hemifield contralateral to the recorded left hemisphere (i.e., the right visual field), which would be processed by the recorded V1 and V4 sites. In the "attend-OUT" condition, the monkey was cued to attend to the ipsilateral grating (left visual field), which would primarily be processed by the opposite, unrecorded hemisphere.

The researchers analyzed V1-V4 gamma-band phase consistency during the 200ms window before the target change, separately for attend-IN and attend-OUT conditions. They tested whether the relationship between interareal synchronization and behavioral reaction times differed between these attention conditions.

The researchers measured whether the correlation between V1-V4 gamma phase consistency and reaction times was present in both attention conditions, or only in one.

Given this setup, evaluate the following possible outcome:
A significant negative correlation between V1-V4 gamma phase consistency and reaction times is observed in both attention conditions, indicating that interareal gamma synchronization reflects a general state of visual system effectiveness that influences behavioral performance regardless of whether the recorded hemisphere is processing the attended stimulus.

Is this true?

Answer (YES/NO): NO